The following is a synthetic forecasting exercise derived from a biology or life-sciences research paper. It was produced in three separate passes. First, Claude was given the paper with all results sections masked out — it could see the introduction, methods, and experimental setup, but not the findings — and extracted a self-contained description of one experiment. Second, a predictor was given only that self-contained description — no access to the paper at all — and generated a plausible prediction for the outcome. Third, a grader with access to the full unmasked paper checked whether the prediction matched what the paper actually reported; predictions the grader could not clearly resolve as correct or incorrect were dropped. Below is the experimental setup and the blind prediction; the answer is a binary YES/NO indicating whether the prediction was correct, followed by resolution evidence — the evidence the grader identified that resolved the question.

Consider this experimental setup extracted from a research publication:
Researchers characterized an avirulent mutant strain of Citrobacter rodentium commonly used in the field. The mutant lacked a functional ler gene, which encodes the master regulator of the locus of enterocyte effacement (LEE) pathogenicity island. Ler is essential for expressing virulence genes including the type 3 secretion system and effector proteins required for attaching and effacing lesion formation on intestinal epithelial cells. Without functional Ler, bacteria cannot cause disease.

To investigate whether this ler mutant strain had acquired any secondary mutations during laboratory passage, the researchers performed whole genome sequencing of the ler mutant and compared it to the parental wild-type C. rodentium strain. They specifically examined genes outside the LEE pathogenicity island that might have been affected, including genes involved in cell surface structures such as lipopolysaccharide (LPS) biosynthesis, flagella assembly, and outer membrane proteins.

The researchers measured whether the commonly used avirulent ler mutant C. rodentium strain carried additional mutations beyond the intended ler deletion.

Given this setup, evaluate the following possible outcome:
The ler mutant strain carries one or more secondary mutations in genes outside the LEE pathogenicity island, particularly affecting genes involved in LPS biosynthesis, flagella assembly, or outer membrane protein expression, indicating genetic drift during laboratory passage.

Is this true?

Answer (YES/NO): YES